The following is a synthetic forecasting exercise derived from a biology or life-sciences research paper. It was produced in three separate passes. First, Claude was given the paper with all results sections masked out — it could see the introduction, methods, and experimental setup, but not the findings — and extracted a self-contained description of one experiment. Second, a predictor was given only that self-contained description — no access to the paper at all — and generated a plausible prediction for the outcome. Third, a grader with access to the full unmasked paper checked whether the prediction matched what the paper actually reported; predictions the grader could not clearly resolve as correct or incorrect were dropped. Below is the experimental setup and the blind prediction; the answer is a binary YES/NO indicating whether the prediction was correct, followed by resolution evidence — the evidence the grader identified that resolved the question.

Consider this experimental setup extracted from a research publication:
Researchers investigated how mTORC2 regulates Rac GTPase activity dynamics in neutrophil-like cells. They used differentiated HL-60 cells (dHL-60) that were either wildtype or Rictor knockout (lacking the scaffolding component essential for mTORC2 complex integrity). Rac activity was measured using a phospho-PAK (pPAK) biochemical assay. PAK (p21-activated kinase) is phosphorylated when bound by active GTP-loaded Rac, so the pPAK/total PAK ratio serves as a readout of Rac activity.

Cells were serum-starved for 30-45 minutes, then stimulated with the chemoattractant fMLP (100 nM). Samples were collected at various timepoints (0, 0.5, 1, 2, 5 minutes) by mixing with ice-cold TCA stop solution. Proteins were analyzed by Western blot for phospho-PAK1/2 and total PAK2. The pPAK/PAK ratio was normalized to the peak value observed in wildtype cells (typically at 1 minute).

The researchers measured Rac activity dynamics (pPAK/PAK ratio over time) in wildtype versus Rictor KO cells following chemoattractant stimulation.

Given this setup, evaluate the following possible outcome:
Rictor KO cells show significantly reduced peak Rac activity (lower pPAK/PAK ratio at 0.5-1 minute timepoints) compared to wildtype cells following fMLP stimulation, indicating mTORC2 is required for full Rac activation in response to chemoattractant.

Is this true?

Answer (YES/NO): NO